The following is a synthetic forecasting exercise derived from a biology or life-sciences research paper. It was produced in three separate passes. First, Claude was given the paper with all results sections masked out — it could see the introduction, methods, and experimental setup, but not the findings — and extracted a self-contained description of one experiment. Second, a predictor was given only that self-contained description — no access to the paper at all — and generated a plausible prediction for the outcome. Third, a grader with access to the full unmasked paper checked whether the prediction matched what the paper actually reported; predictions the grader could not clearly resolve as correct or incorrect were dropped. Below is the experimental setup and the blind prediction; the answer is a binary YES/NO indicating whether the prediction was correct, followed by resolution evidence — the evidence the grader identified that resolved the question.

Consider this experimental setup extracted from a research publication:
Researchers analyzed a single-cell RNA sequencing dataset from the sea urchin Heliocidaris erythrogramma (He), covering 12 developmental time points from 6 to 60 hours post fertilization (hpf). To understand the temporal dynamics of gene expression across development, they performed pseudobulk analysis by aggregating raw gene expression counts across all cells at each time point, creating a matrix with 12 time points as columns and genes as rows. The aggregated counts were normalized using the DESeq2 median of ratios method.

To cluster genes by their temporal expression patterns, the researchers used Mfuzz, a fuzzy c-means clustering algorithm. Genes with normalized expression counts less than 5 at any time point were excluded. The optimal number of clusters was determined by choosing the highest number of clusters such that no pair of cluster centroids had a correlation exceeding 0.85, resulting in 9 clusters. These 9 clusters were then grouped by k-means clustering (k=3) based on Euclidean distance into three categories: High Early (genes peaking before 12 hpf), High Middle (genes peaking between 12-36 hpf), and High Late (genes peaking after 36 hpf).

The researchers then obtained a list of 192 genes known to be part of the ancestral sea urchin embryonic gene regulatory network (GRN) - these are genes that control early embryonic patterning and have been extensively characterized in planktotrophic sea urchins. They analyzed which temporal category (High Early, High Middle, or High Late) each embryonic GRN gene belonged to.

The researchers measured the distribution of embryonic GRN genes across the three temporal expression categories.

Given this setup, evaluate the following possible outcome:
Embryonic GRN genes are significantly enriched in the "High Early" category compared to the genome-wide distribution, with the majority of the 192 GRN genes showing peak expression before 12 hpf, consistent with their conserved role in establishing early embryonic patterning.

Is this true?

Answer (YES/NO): NO